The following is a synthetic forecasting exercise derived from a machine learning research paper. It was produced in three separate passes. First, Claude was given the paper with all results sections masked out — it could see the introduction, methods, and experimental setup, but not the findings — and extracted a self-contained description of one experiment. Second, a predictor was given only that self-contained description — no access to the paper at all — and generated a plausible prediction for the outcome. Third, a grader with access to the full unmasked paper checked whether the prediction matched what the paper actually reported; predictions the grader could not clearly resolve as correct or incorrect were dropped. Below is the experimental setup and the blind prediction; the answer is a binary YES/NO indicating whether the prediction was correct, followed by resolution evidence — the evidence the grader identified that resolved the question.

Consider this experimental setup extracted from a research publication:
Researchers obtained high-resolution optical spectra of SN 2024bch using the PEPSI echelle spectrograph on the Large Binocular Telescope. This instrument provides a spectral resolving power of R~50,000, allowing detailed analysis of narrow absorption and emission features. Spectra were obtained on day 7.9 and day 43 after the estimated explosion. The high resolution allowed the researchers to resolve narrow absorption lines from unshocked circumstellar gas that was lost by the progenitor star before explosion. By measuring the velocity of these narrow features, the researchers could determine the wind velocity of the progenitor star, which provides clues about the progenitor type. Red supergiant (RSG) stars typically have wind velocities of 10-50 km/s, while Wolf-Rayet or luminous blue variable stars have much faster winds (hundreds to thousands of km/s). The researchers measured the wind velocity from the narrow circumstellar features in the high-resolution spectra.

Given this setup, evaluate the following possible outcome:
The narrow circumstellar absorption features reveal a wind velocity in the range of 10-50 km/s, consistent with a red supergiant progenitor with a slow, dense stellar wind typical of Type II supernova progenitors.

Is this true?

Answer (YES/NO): YES